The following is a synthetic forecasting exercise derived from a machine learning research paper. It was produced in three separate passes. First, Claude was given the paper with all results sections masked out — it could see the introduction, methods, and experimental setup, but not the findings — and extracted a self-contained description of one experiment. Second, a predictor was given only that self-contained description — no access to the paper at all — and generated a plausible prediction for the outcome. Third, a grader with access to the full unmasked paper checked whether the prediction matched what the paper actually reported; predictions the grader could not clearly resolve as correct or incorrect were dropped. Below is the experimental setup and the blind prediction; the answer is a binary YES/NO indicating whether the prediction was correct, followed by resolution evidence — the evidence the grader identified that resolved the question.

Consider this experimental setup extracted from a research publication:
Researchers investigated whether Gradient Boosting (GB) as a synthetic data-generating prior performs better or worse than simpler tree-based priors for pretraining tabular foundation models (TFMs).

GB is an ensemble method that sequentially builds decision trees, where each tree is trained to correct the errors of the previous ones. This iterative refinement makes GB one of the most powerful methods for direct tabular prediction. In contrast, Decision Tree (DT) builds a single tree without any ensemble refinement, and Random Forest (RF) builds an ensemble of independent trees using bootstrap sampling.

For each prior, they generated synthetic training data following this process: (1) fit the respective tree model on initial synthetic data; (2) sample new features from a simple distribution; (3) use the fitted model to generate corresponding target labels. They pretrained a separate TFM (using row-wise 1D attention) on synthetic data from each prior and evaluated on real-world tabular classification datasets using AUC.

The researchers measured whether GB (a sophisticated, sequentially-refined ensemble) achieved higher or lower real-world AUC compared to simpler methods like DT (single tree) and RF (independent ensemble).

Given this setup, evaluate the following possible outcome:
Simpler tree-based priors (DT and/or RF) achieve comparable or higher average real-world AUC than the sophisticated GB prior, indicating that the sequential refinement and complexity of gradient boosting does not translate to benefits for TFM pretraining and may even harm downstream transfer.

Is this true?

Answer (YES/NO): NO